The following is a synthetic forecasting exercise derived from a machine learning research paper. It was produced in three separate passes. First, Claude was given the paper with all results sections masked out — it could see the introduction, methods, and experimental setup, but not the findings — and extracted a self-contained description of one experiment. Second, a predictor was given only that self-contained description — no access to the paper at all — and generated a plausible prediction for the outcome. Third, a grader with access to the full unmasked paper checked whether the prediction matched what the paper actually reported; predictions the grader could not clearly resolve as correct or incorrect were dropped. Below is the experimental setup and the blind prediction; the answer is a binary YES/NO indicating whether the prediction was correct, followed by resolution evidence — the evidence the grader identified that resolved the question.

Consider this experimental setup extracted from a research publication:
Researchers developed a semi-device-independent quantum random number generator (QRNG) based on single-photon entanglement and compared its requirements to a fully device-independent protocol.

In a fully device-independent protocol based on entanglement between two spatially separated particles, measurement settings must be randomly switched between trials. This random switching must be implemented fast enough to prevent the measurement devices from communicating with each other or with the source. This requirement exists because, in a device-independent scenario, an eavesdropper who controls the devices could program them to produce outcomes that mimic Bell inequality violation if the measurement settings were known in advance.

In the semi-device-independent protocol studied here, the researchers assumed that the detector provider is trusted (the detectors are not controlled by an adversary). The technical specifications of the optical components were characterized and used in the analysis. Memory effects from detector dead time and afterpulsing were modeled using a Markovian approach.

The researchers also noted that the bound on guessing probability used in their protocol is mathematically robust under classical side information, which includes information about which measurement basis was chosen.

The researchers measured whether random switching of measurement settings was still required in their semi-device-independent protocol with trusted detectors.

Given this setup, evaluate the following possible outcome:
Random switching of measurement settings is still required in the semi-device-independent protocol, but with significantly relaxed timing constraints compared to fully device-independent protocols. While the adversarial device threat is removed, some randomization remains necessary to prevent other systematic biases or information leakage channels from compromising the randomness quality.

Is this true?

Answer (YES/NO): NO